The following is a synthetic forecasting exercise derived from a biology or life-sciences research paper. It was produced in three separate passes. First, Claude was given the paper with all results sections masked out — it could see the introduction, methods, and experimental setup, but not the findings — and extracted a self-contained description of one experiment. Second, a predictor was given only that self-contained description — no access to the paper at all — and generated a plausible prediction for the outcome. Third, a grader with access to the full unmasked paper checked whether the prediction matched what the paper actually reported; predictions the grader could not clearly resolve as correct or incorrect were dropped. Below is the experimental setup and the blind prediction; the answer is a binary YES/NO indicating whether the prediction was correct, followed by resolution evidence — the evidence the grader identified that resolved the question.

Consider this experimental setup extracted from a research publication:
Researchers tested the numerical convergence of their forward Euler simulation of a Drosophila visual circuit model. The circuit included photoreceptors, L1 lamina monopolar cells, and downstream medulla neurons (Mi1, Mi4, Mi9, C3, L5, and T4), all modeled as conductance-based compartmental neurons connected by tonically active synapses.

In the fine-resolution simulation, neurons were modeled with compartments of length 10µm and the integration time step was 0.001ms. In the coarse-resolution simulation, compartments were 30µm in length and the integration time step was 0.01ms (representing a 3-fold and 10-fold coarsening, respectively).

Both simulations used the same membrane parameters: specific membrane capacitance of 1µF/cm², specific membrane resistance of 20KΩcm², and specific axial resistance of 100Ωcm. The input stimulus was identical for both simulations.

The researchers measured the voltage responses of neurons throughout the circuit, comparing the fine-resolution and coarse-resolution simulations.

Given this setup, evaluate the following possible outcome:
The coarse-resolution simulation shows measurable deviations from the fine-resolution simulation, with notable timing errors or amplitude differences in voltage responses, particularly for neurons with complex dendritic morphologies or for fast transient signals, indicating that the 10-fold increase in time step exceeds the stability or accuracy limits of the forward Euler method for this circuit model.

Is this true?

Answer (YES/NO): NO